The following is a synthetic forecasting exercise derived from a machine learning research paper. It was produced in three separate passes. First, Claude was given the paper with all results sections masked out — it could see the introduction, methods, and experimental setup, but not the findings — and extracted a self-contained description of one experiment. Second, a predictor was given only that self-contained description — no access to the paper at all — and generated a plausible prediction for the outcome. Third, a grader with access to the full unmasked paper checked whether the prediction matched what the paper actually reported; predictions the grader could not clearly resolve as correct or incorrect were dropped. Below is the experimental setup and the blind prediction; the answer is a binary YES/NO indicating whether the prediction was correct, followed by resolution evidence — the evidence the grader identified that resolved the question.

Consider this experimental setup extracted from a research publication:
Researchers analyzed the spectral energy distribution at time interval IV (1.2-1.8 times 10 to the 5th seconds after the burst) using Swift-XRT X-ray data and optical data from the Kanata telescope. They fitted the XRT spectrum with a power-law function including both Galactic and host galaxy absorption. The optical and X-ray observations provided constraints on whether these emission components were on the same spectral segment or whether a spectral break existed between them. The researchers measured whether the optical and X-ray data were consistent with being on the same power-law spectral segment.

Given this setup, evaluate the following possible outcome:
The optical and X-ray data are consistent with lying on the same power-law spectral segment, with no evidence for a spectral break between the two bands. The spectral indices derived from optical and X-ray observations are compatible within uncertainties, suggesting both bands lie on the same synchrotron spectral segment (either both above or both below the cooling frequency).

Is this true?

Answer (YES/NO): YES